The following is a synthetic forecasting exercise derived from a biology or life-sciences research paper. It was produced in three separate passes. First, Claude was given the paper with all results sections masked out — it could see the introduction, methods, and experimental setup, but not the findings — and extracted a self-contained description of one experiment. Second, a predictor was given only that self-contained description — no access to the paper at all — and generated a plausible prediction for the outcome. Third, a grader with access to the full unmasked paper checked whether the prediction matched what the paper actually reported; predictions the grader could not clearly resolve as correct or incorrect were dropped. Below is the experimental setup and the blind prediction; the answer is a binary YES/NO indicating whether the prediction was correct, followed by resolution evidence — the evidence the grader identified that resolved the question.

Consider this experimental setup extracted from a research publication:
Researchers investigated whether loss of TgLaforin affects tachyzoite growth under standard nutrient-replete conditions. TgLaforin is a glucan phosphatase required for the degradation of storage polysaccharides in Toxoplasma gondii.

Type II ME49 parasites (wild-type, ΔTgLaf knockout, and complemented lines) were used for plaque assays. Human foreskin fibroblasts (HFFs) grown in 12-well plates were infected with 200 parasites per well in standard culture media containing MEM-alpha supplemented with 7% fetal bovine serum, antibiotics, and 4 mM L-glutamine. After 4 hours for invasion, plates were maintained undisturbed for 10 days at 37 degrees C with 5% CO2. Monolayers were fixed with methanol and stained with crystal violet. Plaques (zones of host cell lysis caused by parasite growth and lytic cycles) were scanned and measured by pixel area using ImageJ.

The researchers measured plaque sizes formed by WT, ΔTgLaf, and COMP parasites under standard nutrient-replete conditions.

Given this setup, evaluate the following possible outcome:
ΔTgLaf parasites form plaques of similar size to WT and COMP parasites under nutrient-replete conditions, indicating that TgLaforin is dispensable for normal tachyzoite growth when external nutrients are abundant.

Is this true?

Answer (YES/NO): NO